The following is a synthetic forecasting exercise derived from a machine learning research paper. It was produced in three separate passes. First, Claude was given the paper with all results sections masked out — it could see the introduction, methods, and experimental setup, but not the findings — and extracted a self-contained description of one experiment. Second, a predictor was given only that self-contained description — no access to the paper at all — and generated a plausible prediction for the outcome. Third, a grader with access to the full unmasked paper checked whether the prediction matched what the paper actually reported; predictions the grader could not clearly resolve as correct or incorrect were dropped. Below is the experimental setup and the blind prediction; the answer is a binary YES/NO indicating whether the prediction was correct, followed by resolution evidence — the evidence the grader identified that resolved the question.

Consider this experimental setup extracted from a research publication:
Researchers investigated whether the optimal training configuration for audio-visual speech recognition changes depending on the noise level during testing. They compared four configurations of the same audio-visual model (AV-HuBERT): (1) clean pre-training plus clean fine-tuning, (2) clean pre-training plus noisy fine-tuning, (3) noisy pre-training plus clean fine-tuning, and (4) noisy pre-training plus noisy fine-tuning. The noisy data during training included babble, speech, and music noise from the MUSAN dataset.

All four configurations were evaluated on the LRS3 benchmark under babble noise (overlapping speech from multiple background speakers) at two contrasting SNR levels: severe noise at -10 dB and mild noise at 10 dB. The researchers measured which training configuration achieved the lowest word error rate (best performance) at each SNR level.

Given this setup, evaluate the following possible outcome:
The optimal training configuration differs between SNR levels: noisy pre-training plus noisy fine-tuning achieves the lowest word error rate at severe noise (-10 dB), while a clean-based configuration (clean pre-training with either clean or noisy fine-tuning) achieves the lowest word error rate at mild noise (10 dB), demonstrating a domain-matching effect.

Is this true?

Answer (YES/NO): NO